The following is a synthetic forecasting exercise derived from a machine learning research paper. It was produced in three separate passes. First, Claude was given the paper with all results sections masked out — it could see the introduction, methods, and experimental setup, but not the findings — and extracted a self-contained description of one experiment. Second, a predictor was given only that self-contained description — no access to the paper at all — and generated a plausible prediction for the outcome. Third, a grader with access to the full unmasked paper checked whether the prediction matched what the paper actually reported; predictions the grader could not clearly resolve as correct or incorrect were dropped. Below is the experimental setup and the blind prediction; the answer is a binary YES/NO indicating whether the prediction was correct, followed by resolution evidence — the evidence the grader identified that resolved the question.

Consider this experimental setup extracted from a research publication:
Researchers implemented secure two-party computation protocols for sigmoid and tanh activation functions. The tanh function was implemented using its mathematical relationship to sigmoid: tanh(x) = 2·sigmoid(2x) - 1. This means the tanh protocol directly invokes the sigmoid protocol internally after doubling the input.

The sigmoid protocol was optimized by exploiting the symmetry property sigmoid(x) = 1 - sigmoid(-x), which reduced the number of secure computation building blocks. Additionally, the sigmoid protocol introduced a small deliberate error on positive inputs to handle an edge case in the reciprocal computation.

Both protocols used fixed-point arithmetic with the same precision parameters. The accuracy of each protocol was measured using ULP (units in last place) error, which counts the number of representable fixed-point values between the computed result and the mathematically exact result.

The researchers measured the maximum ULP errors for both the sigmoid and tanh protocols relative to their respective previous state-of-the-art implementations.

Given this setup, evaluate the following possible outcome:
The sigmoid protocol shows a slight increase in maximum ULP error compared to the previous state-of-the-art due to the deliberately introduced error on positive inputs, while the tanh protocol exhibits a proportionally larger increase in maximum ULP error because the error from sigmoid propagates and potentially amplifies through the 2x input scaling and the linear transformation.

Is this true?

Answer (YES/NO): NO